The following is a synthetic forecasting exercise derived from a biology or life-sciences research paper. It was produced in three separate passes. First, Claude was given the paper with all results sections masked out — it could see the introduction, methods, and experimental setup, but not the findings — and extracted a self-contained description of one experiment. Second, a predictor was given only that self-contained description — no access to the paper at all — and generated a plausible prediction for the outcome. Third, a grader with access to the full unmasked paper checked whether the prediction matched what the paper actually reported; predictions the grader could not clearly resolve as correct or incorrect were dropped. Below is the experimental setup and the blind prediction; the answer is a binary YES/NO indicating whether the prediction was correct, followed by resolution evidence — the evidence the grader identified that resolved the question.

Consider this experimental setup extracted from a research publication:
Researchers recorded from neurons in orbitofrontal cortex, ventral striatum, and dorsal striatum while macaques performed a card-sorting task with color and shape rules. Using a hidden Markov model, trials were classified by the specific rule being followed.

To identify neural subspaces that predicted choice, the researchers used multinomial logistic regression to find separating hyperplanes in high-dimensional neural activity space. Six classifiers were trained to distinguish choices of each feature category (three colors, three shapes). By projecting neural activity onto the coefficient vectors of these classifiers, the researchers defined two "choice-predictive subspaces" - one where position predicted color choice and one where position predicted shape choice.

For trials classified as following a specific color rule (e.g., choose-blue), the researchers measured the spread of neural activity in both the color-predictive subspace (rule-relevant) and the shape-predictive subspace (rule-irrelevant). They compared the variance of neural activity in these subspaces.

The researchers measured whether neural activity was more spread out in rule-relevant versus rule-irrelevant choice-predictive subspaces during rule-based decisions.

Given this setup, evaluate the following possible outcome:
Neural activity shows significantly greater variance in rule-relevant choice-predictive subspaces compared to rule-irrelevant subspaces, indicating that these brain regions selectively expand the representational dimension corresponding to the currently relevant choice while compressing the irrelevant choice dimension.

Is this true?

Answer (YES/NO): YES